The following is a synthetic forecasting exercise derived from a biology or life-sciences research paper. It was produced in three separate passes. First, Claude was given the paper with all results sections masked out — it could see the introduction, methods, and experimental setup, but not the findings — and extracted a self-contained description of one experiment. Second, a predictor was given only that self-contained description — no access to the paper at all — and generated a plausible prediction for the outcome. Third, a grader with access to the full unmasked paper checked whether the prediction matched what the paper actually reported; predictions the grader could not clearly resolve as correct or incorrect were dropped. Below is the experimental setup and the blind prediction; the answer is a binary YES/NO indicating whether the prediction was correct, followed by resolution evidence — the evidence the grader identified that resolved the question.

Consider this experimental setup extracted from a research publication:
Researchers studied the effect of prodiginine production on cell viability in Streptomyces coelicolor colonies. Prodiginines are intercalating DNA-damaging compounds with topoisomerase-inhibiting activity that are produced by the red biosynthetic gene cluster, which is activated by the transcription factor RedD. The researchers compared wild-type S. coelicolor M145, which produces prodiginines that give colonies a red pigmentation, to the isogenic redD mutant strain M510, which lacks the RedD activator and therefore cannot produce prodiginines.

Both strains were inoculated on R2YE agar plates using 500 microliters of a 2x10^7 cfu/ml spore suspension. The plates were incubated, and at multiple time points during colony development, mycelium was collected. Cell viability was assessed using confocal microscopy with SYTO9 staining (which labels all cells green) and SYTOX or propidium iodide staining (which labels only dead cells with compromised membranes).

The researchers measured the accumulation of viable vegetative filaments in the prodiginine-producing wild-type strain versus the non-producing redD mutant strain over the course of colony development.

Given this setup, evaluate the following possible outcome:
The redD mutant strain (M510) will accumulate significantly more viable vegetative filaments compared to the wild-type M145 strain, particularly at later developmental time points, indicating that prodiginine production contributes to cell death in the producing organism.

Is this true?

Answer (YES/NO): YES